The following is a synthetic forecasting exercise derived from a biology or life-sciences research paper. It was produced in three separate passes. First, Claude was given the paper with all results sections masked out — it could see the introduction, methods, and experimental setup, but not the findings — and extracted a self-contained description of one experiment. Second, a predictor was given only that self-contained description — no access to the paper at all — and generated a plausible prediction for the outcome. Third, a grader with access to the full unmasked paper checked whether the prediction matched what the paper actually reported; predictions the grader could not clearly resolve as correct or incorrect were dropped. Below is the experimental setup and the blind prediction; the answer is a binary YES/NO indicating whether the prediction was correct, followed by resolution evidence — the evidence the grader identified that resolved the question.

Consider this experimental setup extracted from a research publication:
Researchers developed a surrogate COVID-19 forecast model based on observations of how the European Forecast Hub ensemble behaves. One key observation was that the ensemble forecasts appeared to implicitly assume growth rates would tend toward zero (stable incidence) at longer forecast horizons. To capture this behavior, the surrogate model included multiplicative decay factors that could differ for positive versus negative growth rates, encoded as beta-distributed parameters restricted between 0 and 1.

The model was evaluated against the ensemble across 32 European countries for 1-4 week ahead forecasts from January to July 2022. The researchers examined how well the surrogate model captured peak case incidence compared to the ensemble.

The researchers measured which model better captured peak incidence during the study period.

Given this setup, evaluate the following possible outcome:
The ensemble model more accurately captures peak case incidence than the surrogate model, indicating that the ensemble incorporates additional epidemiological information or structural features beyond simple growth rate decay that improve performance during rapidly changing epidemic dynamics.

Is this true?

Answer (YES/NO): YES